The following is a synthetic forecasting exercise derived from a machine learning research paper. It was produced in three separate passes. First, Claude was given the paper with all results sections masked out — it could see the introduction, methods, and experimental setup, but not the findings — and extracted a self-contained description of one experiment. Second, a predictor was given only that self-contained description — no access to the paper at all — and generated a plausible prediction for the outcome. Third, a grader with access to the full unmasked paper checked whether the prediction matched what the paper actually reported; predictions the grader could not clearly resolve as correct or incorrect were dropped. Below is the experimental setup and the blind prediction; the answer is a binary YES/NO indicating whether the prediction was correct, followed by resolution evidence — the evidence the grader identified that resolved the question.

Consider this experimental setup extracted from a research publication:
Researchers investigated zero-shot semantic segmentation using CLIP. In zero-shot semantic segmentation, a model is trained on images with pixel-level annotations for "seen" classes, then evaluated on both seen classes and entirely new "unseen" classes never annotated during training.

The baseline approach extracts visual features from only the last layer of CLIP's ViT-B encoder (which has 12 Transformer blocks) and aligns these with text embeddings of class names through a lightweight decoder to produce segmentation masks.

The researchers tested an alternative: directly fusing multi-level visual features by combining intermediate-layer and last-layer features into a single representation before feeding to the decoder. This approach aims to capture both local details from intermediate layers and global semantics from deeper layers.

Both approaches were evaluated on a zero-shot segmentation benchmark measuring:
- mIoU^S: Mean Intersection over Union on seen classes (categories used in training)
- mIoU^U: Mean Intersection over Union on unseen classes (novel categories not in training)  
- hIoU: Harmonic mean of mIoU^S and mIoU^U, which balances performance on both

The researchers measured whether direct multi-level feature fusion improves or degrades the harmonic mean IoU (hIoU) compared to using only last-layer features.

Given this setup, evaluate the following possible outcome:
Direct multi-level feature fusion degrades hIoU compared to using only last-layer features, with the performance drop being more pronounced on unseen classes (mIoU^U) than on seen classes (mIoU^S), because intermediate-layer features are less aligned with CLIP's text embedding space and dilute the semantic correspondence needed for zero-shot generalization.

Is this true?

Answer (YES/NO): YES